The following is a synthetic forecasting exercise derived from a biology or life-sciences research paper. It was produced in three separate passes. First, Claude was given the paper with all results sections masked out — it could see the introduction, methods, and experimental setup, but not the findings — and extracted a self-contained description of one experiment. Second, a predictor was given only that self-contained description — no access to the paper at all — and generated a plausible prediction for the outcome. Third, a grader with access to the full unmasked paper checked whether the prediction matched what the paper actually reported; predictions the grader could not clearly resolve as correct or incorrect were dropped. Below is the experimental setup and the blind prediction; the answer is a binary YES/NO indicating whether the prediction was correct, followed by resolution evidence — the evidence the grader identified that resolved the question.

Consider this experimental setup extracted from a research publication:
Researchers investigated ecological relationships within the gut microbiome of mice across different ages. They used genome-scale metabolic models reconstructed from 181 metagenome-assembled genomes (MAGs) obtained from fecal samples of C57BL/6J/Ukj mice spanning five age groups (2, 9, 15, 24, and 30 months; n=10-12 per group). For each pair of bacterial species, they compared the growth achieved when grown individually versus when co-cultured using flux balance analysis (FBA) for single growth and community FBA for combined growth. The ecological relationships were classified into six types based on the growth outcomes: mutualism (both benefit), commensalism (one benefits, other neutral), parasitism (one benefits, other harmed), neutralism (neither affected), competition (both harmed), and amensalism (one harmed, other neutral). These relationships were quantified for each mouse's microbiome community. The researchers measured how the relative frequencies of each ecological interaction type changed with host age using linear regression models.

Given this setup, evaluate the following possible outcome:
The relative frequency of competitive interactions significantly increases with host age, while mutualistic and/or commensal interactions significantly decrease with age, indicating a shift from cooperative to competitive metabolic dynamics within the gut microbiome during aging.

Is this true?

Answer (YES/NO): YES